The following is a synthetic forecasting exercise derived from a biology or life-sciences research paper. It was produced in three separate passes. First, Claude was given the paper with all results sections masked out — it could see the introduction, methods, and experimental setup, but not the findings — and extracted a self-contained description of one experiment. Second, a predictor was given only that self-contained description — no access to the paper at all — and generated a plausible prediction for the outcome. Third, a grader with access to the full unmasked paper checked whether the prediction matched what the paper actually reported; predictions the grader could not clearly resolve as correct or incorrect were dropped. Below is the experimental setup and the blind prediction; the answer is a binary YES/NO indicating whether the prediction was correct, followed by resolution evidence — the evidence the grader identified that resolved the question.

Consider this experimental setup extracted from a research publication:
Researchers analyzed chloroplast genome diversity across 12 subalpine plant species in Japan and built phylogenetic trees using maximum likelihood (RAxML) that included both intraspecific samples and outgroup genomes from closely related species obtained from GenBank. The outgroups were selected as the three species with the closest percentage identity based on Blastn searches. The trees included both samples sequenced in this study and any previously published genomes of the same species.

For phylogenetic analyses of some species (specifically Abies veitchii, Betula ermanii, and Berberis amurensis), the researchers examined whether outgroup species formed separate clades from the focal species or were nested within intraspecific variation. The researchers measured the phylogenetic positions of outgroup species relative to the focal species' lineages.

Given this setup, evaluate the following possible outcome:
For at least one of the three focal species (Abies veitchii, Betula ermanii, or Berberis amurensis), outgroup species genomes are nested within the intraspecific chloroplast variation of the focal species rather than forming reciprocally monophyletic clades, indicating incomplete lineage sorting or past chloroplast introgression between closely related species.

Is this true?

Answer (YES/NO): YES